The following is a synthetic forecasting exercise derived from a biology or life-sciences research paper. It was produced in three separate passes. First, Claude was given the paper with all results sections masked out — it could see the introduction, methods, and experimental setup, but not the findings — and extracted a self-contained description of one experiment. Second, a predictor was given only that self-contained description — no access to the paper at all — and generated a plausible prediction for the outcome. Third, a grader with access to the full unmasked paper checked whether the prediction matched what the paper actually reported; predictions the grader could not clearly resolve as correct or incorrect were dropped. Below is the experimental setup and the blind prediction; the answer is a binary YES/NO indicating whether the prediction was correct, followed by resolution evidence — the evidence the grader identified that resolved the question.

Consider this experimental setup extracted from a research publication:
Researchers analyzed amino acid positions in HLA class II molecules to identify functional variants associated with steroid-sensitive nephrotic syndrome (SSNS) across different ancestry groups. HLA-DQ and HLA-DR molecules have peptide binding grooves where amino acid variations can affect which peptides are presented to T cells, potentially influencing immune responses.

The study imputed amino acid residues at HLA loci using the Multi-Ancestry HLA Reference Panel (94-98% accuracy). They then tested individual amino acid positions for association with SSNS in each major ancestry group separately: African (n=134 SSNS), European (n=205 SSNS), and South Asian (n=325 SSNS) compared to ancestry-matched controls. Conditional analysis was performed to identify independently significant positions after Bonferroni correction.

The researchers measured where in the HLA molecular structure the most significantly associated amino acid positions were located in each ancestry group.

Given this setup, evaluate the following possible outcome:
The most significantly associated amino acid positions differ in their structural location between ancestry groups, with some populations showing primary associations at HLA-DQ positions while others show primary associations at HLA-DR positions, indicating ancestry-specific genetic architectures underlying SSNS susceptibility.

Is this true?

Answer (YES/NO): YES